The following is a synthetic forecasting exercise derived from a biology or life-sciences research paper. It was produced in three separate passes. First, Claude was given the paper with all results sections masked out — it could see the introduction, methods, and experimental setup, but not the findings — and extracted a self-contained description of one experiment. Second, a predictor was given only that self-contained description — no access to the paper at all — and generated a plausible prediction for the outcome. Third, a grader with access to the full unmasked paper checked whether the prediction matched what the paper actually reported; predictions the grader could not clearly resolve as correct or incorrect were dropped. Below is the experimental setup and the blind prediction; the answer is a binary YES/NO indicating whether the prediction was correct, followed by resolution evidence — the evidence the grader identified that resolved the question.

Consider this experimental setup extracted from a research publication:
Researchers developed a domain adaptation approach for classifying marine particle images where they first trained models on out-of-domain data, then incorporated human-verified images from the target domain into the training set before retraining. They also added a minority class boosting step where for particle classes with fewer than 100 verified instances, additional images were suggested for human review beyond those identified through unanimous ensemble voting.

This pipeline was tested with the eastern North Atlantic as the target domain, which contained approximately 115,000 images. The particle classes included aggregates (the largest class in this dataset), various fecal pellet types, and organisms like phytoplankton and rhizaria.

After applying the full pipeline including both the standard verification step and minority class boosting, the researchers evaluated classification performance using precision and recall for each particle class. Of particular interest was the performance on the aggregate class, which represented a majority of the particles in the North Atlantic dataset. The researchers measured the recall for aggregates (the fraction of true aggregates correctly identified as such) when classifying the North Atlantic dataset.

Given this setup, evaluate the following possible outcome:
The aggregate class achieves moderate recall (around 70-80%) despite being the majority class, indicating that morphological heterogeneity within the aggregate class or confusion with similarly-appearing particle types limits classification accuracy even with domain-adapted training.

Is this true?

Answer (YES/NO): NO